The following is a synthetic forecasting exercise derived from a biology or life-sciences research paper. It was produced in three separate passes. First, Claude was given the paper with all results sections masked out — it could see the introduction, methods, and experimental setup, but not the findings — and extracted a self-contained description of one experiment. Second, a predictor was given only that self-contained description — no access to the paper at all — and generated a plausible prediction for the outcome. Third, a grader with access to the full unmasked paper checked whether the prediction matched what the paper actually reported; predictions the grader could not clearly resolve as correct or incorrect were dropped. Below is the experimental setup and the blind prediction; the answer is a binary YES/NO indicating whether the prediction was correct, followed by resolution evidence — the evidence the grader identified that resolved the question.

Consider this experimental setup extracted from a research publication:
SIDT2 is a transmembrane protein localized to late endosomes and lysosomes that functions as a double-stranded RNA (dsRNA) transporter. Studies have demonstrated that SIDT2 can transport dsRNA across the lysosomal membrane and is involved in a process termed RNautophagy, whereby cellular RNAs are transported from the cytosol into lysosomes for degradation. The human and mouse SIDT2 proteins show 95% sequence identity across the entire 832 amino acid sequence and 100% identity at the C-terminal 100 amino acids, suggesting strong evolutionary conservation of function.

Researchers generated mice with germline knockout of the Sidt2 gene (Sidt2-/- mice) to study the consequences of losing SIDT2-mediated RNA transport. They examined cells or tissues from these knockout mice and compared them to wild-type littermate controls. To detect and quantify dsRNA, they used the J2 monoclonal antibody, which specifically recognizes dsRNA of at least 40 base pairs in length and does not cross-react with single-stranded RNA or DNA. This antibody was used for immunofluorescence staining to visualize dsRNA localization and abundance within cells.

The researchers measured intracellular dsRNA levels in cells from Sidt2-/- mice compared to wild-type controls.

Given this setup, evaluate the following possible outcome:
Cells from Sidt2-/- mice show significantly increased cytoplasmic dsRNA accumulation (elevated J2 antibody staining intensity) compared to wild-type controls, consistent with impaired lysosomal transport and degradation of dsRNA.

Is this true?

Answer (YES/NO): YES